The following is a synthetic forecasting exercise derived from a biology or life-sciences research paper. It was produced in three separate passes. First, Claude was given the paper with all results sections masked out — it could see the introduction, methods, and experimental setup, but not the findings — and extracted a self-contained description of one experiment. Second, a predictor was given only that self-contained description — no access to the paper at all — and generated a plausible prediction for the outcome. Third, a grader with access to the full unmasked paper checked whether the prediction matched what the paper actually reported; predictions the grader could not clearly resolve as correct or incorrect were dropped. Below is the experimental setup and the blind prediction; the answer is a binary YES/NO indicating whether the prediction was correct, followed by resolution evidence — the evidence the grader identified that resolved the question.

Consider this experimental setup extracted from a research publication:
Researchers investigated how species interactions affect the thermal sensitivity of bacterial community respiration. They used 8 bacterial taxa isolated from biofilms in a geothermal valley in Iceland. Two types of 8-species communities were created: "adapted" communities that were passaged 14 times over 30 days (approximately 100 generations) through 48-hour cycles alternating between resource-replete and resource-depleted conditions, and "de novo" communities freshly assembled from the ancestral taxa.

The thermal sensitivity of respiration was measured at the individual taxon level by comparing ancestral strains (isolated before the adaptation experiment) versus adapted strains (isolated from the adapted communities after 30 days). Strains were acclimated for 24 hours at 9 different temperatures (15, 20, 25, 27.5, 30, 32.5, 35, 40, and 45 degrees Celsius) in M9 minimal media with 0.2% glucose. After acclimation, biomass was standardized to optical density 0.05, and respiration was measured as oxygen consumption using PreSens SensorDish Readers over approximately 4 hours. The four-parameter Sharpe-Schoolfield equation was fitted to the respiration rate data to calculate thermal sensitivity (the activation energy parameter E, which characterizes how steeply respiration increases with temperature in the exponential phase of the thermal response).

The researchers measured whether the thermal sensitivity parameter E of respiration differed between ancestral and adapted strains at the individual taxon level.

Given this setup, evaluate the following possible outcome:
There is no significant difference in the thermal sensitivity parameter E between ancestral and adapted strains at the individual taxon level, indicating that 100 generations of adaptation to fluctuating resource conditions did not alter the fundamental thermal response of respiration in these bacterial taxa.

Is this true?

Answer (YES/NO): YES